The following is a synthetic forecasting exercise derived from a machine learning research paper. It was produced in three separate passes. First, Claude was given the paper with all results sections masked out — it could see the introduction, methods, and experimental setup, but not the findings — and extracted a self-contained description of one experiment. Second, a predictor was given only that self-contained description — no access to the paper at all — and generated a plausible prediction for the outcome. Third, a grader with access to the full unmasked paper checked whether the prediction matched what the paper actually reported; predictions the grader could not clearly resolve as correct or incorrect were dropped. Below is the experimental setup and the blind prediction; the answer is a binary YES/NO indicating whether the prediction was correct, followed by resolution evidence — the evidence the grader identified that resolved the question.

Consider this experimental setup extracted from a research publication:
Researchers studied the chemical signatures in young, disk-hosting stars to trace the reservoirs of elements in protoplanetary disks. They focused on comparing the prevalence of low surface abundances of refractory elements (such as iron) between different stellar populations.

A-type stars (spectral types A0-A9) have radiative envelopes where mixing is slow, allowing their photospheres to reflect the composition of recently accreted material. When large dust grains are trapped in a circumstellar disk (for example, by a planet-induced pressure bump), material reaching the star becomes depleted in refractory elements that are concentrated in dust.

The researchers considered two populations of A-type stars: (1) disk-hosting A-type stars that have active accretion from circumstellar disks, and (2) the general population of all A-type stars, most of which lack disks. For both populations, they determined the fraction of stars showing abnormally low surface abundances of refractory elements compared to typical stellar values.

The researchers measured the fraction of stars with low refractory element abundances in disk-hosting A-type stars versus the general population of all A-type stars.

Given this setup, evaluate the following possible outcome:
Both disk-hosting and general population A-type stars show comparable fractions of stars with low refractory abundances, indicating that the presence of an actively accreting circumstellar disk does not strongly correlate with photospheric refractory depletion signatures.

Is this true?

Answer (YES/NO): NO